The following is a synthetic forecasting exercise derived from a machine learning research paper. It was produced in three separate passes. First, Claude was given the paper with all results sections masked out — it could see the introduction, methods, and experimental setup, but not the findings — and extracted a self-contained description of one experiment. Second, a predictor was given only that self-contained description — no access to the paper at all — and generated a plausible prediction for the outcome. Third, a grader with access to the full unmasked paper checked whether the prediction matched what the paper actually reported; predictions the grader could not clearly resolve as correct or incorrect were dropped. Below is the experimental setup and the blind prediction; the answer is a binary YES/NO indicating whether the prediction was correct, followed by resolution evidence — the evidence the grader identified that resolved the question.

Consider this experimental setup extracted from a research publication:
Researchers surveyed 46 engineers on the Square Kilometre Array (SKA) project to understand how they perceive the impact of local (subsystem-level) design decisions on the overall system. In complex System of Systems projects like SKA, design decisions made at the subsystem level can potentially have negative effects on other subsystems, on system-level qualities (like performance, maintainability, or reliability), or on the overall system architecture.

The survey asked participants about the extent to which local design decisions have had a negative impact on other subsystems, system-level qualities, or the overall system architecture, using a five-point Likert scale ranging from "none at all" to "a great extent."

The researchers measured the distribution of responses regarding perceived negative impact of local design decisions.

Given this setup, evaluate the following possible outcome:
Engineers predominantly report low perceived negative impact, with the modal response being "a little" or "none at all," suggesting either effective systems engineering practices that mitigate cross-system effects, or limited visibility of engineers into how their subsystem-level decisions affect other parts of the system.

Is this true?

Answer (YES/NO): NO